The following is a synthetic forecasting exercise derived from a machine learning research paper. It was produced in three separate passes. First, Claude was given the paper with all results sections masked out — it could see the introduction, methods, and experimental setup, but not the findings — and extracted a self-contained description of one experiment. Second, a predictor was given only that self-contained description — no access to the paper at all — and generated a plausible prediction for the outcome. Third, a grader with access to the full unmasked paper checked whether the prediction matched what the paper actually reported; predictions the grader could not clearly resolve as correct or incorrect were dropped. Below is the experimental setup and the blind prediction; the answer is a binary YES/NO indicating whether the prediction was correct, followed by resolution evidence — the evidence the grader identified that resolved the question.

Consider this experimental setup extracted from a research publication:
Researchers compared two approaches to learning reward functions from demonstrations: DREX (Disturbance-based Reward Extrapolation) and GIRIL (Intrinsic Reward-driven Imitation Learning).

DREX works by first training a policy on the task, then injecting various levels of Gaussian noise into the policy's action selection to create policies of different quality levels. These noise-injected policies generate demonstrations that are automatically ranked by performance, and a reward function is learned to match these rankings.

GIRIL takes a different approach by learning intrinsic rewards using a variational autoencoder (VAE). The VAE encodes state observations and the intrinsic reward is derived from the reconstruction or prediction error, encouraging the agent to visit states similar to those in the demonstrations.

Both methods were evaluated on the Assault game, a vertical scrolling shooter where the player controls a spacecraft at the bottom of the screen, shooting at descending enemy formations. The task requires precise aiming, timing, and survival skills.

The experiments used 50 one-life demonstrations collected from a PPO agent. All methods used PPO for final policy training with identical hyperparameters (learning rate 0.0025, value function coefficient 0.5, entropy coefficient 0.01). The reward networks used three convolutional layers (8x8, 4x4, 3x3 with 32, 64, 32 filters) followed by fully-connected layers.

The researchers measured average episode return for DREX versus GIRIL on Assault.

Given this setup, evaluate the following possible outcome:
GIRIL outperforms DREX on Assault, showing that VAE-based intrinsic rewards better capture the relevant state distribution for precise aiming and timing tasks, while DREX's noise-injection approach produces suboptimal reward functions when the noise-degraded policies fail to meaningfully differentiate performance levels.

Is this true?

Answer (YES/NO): NO